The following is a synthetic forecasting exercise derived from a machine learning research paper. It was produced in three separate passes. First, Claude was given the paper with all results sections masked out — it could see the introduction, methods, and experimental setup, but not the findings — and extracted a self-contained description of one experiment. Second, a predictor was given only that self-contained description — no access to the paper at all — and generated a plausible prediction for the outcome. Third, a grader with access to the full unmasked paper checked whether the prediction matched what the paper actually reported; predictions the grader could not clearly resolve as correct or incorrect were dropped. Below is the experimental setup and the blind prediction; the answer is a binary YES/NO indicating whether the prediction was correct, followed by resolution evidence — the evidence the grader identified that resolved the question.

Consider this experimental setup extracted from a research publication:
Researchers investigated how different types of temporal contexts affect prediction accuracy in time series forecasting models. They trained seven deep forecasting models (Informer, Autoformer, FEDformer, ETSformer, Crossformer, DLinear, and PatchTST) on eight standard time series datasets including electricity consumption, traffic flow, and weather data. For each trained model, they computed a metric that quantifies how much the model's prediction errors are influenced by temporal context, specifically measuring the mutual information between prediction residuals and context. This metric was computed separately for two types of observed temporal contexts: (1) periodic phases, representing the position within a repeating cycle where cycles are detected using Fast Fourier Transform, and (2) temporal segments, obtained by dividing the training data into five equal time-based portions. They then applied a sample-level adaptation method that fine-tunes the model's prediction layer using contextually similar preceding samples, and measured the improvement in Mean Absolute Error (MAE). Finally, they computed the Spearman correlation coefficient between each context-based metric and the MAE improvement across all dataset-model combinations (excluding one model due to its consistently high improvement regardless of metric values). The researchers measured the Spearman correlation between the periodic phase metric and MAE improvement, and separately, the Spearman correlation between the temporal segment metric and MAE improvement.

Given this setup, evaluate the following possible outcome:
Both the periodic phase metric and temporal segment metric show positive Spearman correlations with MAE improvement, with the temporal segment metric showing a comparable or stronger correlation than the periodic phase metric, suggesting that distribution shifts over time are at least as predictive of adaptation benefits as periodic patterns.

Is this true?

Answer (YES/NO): NO